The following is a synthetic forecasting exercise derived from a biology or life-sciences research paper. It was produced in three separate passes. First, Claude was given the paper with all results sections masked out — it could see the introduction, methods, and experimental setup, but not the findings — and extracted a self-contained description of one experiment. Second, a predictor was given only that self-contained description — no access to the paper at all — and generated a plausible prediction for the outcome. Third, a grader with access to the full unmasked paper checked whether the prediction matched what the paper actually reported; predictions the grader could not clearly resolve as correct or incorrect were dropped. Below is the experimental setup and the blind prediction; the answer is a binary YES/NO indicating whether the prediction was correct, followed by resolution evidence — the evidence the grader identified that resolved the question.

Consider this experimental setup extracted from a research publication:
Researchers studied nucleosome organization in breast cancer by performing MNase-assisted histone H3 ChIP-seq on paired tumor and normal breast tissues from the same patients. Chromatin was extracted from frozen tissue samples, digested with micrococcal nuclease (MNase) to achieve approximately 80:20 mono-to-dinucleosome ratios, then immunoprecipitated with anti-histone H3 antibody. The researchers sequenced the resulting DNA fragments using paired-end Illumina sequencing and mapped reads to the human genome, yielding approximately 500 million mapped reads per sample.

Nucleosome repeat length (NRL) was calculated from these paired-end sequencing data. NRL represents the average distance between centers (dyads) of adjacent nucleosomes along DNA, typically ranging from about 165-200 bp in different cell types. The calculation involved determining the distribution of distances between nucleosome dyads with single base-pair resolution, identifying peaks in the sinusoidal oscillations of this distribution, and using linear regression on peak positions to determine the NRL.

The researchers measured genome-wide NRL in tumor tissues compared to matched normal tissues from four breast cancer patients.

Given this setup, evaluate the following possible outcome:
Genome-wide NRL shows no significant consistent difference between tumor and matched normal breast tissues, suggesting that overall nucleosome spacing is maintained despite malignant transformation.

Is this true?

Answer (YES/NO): NO